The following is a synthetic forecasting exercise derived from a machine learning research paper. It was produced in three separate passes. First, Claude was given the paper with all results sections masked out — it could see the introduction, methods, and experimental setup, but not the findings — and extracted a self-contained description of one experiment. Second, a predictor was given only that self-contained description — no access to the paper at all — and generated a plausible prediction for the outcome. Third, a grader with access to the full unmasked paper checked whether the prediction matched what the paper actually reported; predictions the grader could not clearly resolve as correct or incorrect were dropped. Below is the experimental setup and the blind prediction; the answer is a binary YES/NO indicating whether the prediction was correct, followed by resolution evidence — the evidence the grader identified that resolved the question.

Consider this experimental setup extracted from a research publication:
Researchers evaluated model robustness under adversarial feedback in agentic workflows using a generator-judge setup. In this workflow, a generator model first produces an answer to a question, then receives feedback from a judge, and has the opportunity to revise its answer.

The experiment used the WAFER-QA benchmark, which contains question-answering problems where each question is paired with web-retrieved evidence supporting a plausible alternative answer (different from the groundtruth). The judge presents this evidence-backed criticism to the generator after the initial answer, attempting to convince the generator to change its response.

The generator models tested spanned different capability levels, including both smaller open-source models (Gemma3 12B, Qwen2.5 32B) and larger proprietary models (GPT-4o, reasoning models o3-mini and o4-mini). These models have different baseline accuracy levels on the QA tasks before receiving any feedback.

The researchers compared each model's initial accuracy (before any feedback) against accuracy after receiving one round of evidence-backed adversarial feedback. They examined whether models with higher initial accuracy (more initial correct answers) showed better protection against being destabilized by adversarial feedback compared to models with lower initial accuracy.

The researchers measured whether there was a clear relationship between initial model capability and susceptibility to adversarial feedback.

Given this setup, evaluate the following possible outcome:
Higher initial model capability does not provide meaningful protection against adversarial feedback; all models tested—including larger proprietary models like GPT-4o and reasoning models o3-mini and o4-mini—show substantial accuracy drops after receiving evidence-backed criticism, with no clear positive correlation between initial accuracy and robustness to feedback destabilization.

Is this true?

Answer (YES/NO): NO